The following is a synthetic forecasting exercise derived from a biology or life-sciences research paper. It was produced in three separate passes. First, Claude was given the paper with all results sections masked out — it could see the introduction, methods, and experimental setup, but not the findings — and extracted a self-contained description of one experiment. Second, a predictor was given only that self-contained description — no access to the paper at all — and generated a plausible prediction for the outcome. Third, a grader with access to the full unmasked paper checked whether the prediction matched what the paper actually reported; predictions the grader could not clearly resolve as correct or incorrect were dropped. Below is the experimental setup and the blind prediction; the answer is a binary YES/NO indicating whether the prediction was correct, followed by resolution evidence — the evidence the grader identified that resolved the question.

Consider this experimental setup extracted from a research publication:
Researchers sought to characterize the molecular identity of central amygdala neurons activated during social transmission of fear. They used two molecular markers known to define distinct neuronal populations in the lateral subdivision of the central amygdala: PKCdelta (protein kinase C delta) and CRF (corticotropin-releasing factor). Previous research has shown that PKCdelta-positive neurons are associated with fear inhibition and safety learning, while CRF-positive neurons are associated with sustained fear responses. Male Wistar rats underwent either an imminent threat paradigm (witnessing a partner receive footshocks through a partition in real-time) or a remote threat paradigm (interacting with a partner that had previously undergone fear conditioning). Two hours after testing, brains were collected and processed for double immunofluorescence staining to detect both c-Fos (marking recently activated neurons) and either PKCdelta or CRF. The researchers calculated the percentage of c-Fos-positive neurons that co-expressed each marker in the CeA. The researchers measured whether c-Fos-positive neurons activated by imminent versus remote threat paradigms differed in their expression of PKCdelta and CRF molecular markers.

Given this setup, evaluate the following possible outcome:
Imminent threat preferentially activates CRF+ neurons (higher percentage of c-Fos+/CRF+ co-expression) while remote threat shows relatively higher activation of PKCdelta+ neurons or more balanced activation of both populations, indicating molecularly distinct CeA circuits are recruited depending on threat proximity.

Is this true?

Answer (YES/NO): NO